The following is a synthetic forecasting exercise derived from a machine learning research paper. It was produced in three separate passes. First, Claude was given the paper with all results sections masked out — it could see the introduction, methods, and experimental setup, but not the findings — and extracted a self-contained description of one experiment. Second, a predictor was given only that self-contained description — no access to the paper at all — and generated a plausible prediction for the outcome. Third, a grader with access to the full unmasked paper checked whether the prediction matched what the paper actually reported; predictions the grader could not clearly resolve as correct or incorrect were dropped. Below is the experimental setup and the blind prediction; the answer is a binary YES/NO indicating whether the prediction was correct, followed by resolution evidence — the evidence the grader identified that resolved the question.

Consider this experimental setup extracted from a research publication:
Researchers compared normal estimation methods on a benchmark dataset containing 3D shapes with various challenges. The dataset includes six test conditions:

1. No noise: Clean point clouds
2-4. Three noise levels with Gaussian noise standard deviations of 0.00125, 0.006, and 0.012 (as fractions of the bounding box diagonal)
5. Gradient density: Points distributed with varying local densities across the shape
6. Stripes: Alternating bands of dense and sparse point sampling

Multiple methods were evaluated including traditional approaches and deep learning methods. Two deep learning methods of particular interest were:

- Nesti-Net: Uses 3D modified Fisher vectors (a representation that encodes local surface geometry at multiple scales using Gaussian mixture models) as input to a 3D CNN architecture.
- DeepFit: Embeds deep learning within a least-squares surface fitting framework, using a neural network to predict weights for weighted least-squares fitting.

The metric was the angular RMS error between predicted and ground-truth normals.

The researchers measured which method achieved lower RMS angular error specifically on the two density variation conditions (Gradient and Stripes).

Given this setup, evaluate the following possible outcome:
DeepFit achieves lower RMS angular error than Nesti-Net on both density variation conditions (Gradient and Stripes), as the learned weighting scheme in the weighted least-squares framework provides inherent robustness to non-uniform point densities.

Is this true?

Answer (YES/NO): YES